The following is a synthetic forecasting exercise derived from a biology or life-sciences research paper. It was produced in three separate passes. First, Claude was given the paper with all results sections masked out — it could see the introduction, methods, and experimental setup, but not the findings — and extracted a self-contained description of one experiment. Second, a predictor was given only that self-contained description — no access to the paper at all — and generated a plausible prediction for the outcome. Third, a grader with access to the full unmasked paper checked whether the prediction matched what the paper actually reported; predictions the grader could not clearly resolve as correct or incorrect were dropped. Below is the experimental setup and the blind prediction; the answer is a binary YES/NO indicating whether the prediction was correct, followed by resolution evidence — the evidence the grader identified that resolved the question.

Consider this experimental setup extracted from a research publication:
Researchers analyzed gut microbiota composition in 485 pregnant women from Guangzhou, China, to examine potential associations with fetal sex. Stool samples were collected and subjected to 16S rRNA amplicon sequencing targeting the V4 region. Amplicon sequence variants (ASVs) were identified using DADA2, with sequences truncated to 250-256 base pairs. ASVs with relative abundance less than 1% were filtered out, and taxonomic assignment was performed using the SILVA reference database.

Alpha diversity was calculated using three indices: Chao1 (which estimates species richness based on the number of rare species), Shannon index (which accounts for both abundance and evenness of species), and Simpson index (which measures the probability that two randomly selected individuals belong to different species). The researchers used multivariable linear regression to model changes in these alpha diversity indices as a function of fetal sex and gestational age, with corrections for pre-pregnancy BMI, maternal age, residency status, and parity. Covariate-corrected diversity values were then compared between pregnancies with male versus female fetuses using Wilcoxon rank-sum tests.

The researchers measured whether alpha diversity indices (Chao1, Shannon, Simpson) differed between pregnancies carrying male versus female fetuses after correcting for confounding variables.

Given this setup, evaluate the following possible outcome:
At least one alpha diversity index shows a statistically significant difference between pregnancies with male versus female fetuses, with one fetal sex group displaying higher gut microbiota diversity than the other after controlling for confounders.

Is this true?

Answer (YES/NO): YES